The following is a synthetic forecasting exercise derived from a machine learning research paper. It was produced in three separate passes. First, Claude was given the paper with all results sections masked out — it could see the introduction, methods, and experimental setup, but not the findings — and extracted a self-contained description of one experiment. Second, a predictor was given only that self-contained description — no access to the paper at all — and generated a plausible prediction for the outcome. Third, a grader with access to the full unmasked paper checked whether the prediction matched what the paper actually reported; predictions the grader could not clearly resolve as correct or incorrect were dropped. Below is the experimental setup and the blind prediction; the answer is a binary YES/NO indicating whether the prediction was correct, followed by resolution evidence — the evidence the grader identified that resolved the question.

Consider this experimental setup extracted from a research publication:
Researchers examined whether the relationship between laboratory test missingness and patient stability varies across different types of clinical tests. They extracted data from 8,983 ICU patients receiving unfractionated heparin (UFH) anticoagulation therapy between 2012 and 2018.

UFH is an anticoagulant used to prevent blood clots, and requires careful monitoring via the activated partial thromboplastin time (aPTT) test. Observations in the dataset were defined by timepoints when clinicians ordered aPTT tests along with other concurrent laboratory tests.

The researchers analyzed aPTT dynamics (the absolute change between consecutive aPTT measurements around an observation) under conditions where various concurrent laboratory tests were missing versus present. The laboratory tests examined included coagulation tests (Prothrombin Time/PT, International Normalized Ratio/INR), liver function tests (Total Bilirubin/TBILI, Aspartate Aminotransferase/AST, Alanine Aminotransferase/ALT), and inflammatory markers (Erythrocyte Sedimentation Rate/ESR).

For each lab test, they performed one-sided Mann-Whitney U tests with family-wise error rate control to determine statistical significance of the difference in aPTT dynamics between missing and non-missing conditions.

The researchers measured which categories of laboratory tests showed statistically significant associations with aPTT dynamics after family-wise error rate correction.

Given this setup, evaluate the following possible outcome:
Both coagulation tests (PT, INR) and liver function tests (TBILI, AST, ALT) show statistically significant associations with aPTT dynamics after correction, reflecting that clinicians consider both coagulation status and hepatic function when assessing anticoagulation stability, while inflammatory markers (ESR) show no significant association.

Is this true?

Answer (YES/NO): NO